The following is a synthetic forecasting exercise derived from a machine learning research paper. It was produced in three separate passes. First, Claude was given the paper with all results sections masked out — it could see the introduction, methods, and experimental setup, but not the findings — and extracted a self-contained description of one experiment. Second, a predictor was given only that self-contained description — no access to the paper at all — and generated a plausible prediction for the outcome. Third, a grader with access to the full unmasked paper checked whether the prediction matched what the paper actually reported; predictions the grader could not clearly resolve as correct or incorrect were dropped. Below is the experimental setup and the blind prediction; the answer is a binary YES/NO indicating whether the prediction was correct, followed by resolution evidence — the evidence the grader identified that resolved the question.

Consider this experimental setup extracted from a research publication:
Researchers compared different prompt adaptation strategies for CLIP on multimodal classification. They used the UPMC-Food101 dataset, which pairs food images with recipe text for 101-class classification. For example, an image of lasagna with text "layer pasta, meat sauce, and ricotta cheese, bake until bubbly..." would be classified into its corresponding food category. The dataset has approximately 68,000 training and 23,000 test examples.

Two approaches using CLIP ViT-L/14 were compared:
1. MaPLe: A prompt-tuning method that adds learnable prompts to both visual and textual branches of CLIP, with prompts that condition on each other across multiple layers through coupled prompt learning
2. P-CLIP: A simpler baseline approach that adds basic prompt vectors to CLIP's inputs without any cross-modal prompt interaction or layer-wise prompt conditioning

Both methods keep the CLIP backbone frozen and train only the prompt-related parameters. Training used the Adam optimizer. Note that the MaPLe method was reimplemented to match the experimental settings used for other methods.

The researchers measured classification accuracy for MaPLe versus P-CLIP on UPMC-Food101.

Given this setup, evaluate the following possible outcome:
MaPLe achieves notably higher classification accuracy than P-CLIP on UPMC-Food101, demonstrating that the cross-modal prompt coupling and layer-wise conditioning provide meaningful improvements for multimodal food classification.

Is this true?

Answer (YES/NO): NO